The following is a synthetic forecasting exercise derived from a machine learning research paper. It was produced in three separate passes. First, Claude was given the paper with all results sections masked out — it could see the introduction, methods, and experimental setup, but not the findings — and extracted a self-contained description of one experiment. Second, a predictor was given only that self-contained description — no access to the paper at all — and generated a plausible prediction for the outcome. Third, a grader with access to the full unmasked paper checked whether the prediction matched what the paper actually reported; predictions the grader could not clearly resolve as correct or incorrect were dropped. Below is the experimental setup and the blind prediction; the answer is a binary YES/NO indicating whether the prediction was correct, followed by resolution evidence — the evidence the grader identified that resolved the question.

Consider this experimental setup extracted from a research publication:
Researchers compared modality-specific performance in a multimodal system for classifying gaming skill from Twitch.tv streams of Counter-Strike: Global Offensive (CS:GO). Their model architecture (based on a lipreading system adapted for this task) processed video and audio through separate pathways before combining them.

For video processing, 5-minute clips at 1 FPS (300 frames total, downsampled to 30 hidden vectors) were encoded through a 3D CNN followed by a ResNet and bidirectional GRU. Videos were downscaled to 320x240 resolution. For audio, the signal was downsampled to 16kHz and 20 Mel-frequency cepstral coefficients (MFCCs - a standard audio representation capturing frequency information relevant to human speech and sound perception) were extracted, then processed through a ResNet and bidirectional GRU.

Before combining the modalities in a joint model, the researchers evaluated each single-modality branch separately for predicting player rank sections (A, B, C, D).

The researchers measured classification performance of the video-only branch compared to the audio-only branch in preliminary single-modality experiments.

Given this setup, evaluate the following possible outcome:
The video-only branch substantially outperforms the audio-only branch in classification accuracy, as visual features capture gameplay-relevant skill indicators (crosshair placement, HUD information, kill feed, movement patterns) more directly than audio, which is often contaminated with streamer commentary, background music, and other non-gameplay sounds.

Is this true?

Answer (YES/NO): YES